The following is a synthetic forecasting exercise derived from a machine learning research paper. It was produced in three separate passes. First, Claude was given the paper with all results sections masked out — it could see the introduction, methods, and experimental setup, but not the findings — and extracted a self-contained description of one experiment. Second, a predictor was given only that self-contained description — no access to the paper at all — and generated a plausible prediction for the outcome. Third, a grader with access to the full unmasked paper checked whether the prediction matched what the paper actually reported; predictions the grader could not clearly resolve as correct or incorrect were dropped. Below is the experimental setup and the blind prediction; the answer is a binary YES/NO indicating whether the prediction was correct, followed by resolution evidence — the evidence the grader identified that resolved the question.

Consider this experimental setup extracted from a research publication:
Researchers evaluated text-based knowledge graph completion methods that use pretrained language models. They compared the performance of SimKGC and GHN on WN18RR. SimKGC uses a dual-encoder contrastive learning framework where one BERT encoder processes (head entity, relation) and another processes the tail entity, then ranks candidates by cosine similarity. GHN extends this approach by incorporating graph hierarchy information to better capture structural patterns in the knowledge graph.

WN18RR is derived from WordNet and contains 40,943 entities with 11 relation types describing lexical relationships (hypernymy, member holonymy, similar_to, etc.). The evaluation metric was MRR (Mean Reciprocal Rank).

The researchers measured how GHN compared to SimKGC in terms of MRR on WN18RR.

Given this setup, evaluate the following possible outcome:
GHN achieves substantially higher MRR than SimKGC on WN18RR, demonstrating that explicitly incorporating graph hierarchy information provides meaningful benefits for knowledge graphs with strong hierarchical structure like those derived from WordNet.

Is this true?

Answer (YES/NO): NO